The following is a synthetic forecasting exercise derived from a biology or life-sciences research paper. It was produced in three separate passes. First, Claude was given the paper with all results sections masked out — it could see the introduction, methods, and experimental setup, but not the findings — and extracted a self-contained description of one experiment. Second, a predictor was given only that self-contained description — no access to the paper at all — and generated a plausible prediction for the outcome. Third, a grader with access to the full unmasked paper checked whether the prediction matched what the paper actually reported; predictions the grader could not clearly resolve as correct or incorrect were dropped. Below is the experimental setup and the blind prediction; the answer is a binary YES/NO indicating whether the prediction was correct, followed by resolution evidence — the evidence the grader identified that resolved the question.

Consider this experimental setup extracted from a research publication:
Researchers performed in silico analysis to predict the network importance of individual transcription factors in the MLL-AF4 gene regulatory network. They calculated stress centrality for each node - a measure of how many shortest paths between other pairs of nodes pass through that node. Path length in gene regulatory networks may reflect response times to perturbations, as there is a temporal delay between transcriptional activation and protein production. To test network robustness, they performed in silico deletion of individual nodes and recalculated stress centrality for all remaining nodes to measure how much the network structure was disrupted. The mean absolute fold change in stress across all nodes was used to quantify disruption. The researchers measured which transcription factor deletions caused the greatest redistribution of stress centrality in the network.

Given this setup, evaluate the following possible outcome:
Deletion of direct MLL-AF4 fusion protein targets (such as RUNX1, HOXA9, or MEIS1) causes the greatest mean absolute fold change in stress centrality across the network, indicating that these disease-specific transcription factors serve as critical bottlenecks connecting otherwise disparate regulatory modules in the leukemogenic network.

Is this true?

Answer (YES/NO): NO